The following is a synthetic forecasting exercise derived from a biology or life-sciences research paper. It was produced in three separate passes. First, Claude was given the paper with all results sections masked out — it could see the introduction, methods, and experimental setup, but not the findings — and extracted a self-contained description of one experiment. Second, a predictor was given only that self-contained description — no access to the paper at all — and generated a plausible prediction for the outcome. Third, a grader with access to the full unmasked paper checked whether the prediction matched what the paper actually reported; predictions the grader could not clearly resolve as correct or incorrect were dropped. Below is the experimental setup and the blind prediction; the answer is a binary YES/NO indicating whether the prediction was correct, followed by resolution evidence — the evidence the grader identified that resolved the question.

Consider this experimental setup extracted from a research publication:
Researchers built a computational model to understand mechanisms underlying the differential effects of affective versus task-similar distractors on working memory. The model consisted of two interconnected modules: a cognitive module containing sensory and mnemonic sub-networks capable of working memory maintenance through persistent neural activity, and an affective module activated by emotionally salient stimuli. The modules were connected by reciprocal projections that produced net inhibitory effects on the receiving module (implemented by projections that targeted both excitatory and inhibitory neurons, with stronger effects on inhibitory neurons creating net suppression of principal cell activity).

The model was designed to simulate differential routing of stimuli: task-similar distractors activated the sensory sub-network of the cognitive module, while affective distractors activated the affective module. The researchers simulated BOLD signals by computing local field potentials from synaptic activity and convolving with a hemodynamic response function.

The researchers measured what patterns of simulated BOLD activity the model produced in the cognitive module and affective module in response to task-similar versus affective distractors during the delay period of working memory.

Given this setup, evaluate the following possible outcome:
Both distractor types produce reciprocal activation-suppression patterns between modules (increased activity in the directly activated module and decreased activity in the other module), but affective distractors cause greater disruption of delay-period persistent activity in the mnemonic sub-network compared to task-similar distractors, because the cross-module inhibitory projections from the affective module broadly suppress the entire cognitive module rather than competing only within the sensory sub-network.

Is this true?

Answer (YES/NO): NO